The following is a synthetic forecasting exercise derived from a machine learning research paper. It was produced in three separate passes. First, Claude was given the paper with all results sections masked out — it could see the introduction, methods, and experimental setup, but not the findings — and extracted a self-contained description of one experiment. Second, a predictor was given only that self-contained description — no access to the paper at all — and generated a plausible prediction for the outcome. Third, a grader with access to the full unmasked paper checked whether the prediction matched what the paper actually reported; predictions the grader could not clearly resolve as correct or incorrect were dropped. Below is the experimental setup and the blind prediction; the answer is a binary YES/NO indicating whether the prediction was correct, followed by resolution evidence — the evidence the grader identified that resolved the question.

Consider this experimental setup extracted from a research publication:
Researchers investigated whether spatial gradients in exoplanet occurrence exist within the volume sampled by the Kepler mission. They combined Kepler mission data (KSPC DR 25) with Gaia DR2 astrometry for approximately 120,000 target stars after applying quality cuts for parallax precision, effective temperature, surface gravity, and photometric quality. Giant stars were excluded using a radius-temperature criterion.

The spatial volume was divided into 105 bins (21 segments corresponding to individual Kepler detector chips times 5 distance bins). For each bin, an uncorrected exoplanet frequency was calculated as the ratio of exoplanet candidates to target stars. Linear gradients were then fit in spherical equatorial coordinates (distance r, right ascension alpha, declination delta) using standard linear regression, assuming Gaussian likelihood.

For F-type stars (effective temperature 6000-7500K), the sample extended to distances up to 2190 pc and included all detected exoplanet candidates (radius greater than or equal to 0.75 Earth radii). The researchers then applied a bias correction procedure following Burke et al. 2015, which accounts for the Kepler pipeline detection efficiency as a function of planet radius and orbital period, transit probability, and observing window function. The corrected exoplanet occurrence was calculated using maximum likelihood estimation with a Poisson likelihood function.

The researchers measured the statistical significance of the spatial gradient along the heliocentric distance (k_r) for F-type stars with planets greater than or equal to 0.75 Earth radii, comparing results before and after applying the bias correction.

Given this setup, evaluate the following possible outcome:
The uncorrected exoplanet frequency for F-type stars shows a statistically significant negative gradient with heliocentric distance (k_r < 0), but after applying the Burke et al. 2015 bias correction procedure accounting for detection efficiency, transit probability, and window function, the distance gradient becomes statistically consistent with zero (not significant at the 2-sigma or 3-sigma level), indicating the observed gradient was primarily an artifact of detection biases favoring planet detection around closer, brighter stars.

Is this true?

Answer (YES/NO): NO